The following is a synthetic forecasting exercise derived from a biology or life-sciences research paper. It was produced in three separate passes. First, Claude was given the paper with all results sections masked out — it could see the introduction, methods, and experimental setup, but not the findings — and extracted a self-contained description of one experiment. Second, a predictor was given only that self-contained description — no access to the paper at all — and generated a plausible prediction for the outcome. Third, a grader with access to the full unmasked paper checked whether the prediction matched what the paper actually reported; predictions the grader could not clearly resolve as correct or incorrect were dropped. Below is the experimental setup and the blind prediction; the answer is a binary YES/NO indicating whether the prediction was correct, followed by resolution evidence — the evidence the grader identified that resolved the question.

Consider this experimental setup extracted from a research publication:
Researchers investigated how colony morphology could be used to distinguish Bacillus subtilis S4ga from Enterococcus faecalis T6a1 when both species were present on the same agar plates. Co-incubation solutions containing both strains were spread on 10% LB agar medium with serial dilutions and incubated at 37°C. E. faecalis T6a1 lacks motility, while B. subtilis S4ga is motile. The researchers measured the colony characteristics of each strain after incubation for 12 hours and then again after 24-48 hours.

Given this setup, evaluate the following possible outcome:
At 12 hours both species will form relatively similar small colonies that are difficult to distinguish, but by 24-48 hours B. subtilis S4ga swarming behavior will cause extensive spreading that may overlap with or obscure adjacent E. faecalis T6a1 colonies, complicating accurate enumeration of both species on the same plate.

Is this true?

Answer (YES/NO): NO